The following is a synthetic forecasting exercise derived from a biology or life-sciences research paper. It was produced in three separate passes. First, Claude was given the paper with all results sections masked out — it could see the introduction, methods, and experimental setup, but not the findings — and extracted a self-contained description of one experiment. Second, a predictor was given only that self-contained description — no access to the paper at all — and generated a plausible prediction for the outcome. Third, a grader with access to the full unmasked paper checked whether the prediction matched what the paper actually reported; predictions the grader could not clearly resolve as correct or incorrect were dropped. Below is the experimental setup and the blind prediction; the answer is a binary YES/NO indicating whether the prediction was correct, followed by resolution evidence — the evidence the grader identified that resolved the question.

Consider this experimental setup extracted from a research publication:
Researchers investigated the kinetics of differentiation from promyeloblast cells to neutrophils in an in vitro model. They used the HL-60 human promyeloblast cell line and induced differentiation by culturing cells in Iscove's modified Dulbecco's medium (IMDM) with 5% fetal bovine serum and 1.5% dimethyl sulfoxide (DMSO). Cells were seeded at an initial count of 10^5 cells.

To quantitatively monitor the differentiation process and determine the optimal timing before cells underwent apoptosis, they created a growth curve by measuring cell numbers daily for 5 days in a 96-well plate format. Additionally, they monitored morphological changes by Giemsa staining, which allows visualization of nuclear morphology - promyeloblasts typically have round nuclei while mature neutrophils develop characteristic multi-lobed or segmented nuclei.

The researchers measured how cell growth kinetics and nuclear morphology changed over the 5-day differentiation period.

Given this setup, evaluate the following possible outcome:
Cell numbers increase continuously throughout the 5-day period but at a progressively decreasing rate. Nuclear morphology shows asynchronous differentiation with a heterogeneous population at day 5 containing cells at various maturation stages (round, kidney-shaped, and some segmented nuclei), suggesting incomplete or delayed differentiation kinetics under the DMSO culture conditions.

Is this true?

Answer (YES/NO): NO